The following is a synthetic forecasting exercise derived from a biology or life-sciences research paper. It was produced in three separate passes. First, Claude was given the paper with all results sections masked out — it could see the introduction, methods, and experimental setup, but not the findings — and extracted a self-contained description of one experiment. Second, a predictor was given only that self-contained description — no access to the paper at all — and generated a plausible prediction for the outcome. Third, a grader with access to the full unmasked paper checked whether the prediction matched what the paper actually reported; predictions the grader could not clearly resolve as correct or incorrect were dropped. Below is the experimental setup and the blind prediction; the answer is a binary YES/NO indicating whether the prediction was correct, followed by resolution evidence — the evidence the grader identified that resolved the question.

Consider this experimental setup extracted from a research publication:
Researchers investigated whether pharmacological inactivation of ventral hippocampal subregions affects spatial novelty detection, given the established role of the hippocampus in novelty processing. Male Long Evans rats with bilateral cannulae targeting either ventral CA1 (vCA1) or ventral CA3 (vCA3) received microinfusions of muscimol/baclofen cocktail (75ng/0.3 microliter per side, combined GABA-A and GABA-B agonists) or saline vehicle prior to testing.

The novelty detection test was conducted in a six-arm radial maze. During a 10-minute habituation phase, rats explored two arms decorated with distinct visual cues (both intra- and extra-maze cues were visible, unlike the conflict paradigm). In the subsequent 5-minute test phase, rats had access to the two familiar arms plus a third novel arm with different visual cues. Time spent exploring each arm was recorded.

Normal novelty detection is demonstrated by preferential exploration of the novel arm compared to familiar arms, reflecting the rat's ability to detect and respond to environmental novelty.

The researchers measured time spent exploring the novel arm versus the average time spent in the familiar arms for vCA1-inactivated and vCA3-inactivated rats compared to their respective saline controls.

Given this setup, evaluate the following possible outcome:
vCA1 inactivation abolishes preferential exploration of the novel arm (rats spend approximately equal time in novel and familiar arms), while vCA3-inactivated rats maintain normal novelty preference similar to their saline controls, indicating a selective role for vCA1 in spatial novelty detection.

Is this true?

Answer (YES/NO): NO